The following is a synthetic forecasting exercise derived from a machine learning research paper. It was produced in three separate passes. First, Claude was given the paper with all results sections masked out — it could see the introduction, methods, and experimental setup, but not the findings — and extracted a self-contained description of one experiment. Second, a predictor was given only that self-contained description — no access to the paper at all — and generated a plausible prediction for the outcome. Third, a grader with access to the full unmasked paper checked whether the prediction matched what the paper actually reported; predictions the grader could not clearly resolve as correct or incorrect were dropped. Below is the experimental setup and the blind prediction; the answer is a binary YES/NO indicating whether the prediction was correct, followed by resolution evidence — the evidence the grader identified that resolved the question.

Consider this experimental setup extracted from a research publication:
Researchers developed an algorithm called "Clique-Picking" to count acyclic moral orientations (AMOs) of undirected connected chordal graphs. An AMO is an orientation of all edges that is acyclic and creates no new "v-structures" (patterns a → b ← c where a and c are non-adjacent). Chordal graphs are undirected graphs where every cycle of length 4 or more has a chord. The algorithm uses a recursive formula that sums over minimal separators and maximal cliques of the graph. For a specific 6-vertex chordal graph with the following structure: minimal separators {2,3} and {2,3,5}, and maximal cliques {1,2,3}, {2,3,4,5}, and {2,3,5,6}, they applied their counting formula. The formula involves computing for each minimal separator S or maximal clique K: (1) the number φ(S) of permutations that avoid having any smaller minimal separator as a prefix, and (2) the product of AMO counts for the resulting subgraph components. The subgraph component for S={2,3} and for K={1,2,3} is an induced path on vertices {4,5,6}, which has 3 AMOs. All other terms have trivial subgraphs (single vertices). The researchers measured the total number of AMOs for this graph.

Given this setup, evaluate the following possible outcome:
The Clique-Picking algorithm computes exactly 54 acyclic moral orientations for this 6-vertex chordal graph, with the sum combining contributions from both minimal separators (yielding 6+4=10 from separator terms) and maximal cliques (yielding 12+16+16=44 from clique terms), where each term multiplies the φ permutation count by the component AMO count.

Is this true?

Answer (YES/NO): YES